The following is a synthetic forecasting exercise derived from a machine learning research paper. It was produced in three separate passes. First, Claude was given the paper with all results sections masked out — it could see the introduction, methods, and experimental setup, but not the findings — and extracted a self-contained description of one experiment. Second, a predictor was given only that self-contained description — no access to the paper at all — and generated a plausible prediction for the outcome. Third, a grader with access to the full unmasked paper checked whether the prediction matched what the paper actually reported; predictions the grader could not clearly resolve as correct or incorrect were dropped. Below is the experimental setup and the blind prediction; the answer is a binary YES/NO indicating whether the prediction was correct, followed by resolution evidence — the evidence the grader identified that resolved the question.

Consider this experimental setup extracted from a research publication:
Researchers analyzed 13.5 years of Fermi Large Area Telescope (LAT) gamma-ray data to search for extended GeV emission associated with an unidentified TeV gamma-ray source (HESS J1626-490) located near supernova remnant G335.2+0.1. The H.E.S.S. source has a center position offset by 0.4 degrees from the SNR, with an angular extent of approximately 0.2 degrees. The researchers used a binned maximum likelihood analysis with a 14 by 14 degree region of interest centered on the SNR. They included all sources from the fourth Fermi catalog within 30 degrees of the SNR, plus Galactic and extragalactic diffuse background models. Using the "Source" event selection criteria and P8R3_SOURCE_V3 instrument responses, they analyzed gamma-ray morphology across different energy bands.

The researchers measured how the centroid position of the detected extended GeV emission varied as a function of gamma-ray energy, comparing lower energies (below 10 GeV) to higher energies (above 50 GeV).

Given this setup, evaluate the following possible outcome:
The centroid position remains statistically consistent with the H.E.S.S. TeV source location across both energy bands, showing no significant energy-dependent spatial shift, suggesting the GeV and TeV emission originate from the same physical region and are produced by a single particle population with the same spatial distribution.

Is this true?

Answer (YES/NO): NO